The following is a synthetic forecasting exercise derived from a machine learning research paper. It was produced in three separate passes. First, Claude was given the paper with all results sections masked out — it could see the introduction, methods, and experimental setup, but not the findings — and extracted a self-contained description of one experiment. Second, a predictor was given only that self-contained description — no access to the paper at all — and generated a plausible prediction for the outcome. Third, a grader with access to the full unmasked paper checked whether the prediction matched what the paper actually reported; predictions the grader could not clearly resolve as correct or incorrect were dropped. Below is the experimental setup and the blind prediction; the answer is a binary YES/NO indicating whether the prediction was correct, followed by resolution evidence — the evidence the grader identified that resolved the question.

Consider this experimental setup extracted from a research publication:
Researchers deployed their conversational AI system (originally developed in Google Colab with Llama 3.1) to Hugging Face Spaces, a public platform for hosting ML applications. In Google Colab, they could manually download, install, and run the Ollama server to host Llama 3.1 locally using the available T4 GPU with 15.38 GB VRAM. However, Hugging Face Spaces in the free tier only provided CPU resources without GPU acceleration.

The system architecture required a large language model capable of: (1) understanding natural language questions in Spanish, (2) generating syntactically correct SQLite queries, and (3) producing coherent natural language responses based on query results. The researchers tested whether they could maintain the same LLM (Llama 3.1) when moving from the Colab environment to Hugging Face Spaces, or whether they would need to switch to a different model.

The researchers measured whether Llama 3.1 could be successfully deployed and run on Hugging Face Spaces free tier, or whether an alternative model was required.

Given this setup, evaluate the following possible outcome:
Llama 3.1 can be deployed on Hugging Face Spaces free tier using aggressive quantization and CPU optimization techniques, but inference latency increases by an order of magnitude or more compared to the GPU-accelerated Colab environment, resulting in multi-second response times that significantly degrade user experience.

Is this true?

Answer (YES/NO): NO